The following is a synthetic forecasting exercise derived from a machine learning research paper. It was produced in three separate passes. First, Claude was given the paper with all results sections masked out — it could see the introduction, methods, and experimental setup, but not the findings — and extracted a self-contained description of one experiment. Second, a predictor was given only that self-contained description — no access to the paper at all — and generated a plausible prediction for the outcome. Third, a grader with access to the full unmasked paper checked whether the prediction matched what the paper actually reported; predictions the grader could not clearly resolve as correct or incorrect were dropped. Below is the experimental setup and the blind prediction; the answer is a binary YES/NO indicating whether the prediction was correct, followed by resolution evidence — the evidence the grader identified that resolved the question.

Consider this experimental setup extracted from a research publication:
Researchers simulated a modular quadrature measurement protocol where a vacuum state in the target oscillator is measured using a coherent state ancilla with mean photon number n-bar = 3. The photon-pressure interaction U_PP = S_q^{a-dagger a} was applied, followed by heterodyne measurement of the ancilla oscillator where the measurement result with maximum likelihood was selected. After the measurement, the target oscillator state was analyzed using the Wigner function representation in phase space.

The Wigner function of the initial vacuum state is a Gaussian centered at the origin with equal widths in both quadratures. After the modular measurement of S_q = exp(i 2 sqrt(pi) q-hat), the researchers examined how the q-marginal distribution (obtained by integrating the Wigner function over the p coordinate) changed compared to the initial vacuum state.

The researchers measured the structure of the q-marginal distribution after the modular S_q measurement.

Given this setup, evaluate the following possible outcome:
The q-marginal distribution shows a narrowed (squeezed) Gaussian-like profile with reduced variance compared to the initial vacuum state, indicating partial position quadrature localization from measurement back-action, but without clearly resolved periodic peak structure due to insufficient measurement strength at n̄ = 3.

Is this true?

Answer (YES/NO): NO